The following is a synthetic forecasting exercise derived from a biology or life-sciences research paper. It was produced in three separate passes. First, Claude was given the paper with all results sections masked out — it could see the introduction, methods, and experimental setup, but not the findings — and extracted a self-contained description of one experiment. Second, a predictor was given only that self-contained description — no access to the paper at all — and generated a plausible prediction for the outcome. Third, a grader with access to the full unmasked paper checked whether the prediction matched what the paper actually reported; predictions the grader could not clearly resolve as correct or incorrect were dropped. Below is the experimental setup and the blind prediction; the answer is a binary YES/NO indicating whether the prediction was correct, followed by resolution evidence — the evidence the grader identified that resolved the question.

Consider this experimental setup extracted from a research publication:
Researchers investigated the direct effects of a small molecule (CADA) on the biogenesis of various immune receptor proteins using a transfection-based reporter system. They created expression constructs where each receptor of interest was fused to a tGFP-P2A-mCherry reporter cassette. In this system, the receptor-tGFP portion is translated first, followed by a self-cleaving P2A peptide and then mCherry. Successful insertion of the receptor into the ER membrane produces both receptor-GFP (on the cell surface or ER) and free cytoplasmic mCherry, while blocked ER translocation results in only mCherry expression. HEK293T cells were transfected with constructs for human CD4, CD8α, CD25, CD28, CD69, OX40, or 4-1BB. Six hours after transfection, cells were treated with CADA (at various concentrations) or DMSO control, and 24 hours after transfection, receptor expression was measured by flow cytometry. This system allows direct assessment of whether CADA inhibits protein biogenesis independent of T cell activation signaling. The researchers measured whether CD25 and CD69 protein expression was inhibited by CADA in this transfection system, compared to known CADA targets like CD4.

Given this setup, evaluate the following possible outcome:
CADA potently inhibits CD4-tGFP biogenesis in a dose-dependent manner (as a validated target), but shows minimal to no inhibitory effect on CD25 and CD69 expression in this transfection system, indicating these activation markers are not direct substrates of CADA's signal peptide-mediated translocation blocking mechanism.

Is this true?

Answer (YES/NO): YES